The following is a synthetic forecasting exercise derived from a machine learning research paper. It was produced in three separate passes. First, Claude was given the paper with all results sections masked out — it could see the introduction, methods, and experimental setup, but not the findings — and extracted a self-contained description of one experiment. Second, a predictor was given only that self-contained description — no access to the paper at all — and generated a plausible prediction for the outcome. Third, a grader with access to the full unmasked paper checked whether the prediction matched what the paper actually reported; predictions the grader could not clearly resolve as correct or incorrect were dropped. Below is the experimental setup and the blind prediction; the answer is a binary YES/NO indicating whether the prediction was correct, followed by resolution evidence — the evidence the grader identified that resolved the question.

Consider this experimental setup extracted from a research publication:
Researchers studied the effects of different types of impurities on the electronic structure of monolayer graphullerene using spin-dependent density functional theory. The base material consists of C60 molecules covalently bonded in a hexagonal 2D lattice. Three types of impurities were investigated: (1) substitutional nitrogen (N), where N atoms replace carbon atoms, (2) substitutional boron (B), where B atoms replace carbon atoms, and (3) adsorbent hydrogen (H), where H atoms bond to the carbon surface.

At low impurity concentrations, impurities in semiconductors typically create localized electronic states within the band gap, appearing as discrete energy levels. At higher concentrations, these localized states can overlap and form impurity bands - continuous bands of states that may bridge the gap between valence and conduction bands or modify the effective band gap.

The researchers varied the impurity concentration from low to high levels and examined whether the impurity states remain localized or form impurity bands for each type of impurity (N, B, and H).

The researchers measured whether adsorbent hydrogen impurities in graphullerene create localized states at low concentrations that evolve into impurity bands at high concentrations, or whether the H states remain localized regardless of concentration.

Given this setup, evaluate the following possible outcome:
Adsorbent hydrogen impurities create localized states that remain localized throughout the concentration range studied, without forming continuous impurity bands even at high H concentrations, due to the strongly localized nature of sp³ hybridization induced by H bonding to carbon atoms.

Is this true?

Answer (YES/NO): NO